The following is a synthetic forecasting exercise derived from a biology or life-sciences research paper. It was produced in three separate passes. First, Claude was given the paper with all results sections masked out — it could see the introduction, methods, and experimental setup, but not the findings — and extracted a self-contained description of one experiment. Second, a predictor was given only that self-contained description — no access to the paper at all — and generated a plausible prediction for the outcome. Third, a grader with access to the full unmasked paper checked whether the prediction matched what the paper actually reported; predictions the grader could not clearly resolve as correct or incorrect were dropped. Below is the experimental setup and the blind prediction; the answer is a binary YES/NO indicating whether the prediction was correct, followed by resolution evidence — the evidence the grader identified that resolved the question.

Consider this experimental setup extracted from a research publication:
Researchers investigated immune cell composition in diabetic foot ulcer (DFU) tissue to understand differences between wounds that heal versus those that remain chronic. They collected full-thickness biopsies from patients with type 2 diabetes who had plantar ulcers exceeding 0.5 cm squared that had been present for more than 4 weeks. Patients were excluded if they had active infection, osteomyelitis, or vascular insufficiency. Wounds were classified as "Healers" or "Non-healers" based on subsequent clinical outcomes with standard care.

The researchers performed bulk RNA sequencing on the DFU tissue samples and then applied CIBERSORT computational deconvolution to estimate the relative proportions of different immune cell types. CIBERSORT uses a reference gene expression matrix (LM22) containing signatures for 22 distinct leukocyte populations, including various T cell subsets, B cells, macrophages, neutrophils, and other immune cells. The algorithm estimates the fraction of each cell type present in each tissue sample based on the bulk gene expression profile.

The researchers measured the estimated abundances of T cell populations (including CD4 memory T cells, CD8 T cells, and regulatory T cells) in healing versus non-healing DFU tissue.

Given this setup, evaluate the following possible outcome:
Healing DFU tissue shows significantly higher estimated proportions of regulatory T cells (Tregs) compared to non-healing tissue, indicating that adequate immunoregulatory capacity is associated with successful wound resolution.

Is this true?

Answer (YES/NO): YES